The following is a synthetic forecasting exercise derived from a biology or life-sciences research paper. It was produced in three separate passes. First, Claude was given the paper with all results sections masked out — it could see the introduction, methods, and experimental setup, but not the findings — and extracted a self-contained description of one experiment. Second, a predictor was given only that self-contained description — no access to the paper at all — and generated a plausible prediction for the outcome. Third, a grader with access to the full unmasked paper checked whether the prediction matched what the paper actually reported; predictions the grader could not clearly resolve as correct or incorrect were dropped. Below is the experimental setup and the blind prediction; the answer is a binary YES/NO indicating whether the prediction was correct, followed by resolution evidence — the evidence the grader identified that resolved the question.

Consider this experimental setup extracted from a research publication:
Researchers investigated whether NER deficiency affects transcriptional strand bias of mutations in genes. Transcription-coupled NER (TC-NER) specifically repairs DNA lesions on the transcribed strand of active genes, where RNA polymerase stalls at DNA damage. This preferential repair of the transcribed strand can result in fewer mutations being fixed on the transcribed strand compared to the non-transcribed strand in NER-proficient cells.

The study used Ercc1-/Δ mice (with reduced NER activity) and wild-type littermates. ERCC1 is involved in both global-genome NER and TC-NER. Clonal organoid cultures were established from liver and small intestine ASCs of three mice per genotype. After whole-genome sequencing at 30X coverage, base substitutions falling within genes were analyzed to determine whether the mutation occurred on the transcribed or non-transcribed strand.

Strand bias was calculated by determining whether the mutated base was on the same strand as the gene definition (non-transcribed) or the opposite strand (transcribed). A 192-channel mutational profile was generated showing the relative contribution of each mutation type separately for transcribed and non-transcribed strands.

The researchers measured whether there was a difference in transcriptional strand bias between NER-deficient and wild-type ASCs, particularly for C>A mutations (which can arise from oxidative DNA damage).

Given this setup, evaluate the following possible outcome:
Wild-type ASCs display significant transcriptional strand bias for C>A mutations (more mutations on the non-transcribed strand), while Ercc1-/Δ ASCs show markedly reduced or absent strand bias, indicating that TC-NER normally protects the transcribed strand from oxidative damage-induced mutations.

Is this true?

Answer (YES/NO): NO